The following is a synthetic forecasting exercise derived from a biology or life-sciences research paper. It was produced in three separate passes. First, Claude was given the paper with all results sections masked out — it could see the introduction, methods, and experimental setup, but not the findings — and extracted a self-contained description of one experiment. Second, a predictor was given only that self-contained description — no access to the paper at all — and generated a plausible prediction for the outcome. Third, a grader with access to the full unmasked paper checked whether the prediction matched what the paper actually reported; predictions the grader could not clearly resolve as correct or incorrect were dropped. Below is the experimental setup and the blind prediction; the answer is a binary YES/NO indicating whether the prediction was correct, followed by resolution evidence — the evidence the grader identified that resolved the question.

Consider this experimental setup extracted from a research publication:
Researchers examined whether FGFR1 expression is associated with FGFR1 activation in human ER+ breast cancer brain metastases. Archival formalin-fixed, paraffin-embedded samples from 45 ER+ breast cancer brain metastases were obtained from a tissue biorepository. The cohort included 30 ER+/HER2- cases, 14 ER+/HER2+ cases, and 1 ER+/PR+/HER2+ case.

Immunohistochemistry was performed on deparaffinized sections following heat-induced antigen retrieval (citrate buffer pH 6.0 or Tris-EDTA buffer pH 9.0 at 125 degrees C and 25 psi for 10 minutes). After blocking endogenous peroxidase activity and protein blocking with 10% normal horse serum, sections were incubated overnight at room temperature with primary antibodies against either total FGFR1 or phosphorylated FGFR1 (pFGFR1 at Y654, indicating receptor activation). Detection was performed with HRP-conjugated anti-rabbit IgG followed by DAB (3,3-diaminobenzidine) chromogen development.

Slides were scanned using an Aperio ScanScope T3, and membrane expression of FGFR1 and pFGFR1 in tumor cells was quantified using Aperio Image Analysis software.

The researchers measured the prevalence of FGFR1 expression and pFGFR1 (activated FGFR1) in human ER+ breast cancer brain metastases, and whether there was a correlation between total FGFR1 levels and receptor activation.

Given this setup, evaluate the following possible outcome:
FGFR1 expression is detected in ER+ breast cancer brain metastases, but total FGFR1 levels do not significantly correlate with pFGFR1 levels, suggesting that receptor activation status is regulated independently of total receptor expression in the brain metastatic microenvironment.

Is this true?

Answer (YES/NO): YES